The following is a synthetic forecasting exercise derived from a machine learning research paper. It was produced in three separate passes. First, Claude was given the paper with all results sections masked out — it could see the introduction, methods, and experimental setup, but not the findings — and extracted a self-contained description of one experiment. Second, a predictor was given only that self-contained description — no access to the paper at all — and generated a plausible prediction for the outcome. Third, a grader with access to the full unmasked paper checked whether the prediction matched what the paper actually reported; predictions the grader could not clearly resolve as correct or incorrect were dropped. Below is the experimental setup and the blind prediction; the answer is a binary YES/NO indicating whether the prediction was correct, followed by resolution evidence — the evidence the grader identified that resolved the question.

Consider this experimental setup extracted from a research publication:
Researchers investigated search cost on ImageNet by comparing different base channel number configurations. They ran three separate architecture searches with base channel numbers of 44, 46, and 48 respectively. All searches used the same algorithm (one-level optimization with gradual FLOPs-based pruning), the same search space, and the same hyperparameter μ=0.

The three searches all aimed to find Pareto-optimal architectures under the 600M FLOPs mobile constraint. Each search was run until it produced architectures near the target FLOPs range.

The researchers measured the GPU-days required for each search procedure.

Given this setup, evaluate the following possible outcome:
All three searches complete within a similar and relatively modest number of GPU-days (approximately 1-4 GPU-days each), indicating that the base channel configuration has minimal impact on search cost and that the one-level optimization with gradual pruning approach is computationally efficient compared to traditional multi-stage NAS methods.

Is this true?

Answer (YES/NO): NO